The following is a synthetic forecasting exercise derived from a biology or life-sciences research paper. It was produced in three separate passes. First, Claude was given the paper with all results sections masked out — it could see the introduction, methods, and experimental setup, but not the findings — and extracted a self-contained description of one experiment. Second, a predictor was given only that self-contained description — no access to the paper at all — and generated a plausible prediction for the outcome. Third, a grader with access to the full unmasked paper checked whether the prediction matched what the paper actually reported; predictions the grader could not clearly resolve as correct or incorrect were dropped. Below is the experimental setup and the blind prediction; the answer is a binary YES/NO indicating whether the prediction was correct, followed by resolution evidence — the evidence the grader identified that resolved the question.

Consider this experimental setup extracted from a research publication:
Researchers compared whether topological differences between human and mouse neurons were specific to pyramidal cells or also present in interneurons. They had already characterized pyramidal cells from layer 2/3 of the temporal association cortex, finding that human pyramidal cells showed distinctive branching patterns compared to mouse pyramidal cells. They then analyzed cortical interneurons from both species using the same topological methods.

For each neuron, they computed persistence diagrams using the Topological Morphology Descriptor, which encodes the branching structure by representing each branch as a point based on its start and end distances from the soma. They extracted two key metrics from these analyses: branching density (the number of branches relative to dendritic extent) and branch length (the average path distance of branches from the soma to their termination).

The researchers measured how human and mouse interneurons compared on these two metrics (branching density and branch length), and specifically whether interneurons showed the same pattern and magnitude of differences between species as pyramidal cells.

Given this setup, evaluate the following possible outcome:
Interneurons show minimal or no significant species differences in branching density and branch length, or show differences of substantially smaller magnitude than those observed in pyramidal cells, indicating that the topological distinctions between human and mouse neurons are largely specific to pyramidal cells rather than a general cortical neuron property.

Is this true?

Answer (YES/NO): YES